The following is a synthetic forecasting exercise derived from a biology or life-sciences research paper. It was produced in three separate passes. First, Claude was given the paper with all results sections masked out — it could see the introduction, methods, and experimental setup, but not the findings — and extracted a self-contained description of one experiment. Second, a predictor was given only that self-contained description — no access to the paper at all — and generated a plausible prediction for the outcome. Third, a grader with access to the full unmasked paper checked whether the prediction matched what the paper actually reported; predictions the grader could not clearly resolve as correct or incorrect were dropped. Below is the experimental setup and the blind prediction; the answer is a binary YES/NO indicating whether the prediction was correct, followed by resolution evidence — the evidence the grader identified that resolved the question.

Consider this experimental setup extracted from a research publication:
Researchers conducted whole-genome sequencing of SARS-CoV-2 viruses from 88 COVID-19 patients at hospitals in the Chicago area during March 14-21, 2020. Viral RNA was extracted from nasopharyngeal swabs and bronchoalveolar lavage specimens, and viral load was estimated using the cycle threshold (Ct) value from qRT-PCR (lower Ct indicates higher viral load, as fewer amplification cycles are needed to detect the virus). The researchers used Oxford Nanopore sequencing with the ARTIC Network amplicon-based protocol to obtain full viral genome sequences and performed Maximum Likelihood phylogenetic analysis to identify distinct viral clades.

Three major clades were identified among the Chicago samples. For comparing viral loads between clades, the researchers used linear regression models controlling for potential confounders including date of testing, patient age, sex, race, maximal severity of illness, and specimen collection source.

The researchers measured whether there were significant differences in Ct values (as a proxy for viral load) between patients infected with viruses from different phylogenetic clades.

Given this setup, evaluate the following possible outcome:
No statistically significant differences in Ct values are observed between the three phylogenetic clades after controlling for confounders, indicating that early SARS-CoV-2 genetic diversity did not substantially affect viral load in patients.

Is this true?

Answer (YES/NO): NO